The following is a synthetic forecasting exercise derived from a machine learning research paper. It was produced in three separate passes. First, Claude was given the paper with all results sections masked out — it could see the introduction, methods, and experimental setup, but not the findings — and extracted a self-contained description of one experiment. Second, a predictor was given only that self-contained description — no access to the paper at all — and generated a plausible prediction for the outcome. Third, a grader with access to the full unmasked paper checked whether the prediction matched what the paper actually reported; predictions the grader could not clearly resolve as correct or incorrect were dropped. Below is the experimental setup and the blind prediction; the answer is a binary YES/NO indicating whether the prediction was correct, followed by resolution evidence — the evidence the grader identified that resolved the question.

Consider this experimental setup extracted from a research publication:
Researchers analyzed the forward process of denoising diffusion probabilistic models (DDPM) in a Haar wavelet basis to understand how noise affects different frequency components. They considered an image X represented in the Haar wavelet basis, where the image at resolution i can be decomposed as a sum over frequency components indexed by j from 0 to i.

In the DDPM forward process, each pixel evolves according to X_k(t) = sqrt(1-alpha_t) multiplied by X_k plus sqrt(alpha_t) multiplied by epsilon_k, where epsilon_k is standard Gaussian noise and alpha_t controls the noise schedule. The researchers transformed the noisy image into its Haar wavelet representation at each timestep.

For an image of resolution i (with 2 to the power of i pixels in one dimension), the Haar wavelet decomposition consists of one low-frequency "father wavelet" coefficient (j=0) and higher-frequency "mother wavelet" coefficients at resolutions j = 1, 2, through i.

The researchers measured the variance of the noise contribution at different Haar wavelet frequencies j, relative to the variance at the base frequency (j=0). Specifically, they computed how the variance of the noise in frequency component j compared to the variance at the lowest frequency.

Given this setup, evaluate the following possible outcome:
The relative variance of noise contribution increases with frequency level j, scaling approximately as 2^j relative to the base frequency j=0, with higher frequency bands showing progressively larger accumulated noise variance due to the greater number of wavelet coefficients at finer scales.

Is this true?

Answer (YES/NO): NO